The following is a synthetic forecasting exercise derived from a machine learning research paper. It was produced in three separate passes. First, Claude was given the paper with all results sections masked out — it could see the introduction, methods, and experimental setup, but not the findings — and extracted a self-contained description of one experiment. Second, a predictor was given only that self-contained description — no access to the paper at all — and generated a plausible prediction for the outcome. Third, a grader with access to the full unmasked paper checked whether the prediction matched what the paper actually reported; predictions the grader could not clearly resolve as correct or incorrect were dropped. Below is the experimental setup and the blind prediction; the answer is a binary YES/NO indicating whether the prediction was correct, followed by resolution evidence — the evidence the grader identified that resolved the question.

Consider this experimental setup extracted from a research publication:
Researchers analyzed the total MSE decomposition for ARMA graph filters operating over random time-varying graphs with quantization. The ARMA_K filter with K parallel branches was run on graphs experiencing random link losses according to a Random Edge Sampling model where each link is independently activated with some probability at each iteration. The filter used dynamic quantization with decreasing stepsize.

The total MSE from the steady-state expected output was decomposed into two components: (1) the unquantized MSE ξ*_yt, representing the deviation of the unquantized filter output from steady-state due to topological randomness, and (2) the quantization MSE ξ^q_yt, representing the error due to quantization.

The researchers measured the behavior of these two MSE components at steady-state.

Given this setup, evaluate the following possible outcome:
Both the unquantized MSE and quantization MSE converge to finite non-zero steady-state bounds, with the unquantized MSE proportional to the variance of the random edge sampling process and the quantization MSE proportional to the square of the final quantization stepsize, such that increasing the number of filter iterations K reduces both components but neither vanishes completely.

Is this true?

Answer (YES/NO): NO